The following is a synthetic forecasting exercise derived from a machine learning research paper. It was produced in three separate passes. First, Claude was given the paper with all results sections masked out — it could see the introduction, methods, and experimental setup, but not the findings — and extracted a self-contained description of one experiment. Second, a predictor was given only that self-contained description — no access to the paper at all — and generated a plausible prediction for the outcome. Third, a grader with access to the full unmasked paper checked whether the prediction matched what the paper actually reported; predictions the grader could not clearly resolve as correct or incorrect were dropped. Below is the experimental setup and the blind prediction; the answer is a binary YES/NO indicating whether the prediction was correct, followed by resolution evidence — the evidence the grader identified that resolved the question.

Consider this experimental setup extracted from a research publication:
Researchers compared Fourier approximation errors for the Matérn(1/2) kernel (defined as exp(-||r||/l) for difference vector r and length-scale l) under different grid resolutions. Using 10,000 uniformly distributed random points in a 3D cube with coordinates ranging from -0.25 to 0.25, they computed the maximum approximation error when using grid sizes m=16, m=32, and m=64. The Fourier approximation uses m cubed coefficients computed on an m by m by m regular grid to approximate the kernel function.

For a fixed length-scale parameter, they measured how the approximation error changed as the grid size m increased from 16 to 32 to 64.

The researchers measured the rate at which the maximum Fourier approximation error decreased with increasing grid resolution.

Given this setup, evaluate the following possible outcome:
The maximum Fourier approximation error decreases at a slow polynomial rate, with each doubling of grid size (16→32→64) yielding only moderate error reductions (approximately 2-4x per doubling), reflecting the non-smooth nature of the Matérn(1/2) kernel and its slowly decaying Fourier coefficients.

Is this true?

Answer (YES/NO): YES